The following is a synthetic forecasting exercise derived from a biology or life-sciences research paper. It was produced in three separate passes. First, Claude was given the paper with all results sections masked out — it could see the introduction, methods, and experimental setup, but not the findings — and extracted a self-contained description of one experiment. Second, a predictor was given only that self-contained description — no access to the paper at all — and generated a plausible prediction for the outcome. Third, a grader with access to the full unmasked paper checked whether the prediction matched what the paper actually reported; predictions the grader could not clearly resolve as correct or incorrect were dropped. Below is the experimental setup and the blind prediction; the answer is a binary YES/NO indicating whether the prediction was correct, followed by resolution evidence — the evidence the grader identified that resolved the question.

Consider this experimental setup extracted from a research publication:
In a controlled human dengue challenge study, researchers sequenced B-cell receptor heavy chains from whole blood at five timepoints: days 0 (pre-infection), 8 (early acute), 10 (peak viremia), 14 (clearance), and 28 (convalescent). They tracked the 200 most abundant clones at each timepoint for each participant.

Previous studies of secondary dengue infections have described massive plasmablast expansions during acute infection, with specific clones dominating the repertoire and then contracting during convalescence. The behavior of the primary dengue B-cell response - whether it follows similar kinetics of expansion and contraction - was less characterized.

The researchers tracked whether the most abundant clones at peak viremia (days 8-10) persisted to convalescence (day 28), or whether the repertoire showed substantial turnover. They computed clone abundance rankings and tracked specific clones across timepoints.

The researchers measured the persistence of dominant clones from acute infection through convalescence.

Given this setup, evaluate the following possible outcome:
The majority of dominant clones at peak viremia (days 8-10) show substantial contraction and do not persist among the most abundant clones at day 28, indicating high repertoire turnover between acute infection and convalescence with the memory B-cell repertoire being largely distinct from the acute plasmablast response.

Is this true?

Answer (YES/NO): NO